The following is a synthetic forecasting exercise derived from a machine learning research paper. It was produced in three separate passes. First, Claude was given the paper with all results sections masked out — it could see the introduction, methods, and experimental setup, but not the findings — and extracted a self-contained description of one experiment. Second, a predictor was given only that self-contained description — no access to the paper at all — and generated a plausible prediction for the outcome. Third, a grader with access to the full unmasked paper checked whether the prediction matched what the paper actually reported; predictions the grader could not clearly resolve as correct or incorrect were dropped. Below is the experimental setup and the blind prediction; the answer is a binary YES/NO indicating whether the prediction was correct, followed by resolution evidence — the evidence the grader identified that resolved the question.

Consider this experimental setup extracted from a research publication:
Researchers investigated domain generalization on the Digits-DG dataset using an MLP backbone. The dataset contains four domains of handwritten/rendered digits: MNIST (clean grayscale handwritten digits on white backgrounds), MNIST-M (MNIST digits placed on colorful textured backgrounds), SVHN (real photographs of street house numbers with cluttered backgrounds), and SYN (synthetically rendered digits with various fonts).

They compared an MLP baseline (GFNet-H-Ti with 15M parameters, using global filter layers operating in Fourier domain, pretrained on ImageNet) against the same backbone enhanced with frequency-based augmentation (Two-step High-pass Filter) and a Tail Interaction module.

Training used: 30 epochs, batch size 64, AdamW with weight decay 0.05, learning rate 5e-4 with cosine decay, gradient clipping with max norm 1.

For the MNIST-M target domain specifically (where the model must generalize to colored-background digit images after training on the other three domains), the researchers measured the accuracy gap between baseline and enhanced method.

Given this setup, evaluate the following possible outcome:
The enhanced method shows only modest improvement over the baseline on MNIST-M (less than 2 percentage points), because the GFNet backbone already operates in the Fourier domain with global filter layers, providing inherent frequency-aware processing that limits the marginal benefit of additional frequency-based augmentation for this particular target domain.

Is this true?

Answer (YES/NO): NO